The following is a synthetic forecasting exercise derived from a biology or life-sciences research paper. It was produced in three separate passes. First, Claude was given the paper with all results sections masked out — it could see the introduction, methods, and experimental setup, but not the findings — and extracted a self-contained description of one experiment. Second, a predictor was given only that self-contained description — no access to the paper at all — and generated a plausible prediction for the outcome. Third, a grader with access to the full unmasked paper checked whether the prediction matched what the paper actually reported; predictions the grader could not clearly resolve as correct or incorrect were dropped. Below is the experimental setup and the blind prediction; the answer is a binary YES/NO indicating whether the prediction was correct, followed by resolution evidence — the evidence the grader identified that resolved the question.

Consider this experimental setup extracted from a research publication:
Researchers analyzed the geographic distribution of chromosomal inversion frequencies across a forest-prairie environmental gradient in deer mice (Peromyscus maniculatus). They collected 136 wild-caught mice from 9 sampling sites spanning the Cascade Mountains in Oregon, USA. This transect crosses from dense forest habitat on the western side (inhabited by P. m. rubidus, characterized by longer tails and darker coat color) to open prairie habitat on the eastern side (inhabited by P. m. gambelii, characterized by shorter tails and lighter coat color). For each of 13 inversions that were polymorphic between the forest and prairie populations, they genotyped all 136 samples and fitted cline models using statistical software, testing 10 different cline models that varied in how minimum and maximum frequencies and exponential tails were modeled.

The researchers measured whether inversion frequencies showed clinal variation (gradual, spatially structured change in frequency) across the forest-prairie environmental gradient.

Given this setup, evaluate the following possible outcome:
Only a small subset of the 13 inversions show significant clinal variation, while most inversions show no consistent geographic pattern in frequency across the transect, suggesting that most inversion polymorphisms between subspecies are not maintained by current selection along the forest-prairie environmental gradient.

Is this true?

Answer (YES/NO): NO